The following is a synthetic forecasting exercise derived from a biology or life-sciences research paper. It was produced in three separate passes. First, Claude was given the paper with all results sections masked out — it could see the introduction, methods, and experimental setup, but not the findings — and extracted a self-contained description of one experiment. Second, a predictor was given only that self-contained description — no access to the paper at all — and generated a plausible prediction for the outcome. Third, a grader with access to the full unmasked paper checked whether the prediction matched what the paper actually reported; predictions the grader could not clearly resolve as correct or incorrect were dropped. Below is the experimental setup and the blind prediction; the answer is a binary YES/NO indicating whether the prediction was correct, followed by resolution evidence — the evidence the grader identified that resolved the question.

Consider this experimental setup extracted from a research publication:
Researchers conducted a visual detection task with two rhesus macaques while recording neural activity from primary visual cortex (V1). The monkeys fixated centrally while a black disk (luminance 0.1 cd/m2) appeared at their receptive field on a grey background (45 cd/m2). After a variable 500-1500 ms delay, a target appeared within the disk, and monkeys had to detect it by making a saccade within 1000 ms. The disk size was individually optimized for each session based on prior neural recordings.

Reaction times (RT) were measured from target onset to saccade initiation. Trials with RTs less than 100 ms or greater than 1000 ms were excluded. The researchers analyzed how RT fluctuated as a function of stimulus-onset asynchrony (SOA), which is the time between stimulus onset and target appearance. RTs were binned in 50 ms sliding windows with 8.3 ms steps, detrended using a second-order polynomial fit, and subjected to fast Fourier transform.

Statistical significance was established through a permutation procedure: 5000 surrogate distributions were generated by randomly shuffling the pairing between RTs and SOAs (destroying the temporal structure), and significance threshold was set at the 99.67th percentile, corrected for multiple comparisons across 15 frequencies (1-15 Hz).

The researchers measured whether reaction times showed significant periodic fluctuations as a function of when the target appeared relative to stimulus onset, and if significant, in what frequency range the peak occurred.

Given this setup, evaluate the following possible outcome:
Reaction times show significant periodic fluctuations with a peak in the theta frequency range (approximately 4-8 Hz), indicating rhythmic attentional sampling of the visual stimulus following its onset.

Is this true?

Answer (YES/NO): YES